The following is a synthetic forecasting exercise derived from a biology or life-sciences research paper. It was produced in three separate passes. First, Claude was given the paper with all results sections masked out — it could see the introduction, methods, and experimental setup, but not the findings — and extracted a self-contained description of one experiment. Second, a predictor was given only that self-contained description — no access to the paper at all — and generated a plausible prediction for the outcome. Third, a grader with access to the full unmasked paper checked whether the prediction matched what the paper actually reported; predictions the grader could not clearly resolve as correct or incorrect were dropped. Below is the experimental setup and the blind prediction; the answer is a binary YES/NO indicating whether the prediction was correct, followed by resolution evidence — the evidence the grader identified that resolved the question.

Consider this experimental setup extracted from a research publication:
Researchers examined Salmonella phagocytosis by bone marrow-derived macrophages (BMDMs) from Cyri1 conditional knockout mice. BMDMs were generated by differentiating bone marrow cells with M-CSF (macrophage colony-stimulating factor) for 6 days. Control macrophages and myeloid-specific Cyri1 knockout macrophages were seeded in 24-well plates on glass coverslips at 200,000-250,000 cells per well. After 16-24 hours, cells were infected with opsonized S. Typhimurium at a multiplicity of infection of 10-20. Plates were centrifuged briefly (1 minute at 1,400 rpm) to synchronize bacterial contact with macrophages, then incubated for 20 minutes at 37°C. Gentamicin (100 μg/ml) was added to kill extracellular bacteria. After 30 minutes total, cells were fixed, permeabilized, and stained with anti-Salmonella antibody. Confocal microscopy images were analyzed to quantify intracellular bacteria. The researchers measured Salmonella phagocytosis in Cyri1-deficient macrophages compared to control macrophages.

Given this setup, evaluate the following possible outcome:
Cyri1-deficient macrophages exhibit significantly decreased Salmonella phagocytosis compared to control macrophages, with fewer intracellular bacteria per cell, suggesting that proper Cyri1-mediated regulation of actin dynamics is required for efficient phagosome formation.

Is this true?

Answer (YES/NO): NO